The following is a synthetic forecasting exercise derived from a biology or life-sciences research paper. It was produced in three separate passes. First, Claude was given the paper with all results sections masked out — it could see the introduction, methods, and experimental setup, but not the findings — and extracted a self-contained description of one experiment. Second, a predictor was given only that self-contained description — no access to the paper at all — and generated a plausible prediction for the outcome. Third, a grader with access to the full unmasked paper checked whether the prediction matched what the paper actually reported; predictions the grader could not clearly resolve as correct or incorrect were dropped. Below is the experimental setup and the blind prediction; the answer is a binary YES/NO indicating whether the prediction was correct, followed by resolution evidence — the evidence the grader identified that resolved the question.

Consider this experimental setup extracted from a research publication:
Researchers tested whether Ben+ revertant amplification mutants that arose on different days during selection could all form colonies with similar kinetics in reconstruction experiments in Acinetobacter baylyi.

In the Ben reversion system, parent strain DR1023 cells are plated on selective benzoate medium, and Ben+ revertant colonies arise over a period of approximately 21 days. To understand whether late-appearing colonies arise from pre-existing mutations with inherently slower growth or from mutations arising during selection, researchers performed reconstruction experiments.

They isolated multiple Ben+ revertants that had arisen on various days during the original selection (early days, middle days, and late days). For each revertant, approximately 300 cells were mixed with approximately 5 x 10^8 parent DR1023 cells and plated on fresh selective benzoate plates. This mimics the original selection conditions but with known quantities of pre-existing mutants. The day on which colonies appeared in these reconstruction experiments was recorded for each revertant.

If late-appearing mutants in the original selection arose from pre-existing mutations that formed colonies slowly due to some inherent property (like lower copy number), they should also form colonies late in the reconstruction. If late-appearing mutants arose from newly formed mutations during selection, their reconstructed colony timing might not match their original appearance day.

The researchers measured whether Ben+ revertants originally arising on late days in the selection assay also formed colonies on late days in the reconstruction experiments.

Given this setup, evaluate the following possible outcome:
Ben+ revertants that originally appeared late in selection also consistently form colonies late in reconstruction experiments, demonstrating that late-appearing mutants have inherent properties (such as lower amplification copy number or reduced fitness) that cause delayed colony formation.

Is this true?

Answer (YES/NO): NO